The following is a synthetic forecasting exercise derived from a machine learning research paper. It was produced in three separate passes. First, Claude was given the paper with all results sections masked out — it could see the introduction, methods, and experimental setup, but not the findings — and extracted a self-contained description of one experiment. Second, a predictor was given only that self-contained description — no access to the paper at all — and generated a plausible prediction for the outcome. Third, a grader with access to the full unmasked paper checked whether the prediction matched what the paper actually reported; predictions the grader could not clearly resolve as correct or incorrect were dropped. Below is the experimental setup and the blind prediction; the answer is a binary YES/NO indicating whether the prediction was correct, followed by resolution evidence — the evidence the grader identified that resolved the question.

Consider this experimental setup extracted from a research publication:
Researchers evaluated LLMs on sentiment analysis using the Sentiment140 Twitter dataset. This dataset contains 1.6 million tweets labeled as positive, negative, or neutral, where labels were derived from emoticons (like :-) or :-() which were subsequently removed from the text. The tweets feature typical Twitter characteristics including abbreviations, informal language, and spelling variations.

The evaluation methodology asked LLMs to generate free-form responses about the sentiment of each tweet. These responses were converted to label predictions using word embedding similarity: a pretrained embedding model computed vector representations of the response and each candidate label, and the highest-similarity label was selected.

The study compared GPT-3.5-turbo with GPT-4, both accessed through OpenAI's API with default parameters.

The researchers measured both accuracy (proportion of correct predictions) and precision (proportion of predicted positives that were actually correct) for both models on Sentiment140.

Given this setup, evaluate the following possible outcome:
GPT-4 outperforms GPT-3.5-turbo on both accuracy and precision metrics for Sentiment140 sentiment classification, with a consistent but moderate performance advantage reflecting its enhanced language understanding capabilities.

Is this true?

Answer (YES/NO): NO